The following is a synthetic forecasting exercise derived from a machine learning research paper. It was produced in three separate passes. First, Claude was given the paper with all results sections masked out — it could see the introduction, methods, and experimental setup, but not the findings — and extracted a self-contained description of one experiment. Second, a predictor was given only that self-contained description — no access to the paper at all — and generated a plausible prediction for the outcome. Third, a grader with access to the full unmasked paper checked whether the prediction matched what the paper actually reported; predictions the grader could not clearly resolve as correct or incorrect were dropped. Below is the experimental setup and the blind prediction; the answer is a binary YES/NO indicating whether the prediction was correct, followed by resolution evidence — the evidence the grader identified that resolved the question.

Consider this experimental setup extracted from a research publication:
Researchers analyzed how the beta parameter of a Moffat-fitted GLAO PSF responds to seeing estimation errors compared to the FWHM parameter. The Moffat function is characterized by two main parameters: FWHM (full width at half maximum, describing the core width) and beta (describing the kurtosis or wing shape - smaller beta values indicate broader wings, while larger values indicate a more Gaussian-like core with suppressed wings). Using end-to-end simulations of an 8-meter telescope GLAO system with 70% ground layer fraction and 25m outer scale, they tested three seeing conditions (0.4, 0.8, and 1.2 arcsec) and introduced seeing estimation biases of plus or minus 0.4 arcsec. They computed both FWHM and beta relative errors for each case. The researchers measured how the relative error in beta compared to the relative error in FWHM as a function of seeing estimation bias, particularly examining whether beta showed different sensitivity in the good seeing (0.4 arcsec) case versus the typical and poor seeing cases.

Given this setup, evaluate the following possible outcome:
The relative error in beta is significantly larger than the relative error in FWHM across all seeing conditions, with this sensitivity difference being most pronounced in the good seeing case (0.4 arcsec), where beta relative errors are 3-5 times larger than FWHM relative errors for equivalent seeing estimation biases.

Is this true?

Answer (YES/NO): NO